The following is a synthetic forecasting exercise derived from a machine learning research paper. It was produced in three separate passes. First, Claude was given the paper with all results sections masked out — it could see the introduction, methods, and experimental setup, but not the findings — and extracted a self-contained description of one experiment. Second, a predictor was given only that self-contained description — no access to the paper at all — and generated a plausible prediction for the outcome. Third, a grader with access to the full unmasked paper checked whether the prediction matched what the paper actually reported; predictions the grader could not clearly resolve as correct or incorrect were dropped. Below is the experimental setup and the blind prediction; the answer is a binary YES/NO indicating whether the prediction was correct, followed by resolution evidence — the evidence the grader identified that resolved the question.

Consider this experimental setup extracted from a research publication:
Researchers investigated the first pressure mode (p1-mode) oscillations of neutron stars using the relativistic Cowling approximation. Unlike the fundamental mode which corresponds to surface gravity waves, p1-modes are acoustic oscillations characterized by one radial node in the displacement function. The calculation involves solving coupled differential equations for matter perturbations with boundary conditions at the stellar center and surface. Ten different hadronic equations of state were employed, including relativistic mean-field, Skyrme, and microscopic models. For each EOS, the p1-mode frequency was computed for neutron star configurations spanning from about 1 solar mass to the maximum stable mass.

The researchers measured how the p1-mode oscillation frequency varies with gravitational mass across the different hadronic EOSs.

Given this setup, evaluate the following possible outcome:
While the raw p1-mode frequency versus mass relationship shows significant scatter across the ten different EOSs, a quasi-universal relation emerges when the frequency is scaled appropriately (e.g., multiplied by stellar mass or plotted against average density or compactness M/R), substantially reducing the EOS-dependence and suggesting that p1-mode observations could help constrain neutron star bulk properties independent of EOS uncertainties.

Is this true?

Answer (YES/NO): YES